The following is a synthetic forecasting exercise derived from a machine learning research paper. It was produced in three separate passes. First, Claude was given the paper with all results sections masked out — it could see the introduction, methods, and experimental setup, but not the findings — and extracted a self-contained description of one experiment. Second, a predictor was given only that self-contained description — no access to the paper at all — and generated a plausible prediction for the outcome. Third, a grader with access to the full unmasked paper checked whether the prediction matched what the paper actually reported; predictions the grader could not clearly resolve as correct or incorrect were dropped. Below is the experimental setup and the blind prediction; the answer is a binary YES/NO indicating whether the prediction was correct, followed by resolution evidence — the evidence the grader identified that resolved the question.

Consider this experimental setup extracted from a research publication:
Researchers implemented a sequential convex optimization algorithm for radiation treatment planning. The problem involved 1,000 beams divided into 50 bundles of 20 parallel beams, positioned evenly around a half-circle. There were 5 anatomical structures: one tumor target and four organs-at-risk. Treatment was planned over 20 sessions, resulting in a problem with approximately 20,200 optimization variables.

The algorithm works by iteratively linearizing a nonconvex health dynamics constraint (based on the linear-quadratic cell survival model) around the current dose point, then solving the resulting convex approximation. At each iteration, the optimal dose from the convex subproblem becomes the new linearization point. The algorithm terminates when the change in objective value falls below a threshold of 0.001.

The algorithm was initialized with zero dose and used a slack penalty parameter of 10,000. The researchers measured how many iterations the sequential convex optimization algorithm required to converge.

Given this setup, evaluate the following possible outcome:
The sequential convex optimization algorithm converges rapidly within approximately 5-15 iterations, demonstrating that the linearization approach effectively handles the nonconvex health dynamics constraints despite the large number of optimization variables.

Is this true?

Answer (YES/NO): YES